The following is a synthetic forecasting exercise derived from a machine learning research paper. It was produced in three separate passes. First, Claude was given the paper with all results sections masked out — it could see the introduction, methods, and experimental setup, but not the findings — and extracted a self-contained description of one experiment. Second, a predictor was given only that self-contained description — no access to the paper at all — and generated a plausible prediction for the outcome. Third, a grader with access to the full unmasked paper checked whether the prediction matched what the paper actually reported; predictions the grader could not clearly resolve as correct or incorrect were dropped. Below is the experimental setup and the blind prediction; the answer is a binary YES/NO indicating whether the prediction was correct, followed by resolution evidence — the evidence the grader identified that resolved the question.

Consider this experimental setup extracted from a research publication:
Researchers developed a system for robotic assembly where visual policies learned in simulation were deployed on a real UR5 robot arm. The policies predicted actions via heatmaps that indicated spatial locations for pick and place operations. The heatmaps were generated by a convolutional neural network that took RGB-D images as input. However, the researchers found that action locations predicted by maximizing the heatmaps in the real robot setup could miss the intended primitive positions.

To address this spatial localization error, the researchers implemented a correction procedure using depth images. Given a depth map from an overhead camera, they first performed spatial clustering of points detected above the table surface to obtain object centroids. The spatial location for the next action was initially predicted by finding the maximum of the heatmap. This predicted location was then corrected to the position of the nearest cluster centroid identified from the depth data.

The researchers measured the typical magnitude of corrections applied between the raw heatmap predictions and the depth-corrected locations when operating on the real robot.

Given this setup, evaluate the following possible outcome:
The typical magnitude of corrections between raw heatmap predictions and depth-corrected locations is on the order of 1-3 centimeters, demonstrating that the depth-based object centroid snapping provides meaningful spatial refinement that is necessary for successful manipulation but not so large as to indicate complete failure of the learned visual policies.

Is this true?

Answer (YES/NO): NO